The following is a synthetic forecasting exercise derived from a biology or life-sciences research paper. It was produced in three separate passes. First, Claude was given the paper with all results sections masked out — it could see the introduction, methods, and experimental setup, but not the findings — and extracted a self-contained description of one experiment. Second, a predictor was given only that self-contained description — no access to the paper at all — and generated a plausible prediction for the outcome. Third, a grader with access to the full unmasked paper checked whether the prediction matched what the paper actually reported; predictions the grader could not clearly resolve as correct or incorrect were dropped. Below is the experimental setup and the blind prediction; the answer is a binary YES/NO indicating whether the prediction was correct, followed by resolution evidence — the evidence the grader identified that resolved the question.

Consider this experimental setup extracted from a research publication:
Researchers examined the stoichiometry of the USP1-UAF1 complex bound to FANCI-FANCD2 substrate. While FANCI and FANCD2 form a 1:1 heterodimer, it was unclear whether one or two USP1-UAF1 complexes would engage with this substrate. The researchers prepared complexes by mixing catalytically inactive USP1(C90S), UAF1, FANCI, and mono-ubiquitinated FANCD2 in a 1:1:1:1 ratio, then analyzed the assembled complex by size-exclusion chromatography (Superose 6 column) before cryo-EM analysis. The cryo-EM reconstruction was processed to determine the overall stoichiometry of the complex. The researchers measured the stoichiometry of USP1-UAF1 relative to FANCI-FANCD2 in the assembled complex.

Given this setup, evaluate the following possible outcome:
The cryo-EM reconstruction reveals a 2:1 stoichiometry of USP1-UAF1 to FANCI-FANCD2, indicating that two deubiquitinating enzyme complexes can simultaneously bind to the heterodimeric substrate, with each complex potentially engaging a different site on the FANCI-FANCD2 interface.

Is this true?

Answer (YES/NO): NO